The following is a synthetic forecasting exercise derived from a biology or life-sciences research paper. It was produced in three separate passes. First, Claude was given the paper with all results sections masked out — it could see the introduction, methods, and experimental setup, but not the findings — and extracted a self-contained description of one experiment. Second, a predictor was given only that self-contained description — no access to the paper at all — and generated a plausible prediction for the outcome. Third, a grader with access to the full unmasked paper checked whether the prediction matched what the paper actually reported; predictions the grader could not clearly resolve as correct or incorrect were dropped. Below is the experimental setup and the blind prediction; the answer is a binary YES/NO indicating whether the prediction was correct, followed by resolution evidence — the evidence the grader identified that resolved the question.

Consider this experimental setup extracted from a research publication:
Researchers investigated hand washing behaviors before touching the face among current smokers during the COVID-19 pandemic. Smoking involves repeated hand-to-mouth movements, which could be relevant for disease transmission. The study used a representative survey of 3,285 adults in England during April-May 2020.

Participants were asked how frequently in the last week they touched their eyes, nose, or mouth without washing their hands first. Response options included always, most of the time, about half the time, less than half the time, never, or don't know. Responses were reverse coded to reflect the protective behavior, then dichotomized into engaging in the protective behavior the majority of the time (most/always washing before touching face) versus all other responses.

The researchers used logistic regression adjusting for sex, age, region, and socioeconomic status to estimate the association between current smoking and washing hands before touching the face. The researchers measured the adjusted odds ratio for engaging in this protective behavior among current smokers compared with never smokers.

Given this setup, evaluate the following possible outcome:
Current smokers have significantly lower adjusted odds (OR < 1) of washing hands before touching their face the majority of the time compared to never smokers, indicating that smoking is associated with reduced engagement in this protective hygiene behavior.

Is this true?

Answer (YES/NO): NO